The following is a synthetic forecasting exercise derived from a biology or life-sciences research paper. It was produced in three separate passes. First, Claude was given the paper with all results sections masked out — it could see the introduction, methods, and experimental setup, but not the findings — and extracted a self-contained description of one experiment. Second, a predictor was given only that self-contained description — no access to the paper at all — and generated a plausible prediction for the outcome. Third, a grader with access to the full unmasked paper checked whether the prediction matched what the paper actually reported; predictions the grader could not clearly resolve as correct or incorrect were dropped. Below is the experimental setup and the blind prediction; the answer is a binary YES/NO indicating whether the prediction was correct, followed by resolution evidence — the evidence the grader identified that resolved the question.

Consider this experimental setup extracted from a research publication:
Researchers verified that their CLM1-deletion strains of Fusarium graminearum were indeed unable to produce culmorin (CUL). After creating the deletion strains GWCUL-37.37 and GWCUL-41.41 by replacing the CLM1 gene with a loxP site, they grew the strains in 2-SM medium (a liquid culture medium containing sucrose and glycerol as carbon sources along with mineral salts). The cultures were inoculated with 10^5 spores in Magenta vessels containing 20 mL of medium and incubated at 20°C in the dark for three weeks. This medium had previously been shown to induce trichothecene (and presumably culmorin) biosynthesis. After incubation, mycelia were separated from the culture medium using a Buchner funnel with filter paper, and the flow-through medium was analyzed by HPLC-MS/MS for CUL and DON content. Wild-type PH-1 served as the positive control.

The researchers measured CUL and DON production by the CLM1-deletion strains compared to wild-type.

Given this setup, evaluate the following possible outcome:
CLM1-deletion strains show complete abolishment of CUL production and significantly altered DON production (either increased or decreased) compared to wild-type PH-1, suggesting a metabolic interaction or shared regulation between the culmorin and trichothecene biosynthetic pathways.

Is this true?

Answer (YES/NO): NO